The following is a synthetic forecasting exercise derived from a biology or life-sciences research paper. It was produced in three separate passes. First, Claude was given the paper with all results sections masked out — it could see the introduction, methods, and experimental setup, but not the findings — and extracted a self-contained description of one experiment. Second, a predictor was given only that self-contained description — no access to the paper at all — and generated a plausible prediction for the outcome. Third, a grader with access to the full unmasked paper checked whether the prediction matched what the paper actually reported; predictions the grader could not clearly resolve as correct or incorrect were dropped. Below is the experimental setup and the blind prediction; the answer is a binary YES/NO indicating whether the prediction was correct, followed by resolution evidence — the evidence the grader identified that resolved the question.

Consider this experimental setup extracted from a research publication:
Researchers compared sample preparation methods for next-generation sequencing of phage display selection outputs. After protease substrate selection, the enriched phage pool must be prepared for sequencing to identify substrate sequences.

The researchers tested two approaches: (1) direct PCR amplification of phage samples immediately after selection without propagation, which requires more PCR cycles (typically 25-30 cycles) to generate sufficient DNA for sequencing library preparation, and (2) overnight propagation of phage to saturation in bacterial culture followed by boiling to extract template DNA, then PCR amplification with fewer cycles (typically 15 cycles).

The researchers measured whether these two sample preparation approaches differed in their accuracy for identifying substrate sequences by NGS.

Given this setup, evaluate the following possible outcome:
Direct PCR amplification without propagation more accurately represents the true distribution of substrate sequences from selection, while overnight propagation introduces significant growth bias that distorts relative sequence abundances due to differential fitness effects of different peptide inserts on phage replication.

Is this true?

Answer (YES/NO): NO